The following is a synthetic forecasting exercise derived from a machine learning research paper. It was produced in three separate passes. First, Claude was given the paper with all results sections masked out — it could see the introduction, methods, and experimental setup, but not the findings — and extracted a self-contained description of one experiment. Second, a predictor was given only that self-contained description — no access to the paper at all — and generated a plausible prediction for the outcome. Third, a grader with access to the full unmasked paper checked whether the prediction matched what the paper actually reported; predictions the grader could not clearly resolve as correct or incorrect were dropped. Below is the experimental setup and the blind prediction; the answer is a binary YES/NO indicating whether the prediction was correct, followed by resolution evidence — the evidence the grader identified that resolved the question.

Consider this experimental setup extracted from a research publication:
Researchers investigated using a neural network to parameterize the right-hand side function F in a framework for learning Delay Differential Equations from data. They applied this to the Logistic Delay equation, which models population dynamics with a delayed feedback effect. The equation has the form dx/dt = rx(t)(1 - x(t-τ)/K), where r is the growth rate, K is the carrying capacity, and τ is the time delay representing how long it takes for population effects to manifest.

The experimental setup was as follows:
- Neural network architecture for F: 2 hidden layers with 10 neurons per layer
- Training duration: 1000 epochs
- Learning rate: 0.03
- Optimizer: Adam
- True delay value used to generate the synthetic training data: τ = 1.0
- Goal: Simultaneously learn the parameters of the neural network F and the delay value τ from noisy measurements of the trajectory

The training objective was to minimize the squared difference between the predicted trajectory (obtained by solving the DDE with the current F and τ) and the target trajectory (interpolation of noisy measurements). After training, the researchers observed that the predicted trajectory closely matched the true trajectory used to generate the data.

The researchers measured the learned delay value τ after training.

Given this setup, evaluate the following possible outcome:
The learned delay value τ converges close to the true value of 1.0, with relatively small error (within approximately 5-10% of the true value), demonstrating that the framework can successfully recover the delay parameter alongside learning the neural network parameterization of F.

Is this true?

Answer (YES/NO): NO